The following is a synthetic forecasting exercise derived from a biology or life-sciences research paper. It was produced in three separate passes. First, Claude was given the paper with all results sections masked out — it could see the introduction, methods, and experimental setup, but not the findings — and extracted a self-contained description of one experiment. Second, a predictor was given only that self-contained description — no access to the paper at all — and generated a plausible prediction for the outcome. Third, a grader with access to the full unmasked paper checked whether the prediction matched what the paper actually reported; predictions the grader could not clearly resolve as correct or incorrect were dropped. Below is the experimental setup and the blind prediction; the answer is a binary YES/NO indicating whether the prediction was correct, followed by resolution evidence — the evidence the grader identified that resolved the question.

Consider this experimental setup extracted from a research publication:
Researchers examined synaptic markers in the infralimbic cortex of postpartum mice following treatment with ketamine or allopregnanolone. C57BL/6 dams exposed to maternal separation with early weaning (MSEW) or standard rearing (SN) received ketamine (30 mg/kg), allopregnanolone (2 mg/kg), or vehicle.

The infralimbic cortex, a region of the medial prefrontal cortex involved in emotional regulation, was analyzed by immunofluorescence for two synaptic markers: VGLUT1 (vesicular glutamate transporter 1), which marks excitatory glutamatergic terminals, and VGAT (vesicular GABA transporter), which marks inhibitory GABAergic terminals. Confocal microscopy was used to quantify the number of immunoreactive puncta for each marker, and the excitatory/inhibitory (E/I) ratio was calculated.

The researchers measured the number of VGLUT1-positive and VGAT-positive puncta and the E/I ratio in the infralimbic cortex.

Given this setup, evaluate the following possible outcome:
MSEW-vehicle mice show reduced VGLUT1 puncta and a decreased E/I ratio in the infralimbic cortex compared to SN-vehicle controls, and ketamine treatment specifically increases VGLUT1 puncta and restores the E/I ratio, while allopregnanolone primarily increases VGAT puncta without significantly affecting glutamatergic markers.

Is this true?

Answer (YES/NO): NO